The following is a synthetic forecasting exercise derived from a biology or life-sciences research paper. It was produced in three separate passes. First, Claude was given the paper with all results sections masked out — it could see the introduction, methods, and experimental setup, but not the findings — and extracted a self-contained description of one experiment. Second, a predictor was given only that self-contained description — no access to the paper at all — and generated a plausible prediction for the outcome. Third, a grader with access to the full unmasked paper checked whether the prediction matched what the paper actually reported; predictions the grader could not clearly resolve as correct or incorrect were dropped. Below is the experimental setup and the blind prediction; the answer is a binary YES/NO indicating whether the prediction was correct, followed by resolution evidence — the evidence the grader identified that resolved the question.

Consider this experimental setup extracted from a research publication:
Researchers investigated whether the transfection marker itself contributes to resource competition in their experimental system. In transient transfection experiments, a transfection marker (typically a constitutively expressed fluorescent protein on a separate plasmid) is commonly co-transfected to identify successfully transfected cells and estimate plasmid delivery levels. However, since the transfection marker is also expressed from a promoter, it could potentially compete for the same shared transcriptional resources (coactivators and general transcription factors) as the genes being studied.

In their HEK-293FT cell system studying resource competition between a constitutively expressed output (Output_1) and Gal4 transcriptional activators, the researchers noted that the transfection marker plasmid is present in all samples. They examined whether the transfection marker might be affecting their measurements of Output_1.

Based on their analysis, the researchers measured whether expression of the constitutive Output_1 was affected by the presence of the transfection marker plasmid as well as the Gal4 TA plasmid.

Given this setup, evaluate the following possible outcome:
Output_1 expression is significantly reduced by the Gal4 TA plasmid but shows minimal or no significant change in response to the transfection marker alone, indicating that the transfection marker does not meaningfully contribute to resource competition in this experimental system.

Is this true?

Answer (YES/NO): YES